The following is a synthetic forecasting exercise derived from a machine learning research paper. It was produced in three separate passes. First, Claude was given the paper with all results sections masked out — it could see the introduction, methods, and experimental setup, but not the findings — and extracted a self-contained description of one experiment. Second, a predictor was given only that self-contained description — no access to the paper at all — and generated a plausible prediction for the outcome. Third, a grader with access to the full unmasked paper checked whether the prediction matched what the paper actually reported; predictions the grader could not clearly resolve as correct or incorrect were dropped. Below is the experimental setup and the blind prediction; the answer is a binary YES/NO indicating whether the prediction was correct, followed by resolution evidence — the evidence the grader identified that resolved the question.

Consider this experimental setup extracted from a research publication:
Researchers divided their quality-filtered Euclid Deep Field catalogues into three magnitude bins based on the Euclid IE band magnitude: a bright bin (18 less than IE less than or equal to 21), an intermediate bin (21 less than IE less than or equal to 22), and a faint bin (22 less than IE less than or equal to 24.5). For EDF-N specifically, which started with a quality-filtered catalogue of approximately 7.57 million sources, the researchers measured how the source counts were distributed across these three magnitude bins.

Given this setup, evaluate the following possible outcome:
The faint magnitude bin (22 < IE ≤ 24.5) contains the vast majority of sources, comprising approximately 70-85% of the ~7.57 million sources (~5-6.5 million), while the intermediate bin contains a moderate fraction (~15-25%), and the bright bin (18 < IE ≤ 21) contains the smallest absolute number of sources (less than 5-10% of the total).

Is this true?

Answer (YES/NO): NO